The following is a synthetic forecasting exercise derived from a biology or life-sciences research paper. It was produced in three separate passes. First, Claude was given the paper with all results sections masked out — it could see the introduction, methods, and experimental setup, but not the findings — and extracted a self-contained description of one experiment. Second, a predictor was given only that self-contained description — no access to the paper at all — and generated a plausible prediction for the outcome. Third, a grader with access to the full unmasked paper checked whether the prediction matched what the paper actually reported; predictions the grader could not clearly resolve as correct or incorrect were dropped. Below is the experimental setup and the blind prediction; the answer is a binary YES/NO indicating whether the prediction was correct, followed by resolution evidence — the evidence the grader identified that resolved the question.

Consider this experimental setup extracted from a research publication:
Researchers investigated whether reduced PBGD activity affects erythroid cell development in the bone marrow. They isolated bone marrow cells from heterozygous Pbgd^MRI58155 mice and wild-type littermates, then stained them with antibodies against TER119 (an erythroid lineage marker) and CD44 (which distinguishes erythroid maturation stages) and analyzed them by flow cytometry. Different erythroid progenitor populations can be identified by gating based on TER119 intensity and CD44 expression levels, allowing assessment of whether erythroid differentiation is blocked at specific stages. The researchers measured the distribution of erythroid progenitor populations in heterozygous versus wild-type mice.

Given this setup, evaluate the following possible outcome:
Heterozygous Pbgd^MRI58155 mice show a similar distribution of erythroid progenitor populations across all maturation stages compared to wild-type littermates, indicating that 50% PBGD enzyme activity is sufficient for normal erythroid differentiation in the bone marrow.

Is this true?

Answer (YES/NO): YES